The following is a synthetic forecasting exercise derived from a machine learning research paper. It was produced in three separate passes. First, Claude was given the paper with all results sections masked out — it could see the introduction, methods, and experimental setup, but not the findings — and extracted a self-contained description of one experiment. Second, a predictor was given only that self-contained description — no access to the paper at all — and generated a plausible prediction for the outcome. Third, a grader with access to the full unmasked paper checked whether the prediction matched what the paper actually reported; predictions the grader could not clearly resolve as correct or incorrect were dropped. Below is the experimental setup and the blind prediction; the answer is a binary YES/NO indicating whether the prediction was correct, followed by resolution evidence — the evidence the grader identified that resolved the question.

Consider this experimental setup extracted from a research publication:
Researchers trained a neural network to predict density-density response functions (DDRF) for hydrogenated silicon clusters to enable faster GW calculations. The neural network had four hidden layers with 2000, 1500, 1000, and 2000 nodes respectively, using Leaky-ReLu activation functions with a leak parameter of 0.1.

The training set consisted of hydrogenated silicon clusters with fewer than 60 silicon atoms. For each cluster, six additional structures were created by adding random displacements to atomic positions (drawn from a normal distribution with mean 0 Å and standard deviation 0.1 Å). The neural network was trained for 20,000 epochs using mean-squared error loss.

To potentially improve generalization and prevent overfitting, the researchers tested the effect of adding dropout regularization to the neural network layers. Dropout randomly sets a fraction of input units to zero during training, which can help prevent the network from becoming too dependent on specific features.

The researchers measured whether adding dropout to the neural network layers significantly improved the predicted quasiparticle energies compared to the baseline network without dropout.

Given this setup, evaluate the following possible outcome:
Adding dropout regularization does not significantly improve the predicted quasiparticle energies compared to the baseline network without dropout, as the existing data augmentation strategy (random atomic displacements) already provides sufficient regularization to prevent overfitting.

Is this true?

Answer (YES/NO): NO